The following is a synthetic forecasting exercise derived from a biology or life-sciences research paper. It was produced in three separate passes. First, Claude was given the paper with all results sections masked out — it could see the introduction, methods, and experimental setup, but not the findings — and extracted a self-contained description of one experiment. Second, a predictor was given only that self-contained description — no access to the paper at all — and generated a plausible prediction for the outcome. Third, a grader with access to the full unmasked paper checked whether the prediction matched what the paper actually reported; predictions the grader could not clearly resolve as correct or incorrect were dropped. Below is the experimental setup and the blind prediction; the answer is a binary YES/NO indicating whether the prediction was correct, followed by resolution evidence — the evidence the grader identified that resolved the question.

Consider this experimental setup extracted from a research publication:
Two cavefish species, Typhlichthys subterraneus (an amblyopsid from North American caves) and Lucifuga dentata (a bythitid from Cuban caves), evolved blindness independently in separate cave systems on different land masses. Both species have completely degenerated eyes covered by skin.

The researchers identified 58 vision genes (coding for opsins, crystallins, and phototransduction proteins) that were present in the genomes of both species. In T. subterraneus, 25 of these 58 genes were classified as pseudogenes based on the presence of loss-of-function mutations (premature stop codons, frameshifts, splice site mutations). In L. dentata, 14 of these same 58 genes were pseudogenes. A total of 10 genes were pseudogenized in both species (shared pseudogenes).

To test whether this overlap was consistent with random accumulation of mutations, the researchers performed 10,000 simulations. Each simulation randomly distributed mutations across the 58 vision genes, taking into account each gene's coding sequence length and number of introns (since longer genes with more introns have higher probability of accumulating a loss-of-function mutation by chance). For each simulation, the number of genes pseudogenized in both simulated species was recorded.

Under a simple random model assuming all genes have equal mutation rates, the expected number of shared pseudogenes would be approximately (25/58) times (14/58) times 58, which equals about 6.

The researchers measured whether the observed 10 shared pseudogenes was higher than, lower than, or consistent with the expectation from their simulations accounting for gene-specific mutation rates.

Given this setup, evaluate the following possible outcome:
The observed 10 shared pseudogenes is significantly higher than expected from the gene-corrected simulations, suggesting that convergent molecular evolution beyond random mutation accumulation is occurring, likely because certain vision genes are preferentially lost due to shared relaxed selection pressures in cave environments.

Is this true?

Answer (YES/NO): NO